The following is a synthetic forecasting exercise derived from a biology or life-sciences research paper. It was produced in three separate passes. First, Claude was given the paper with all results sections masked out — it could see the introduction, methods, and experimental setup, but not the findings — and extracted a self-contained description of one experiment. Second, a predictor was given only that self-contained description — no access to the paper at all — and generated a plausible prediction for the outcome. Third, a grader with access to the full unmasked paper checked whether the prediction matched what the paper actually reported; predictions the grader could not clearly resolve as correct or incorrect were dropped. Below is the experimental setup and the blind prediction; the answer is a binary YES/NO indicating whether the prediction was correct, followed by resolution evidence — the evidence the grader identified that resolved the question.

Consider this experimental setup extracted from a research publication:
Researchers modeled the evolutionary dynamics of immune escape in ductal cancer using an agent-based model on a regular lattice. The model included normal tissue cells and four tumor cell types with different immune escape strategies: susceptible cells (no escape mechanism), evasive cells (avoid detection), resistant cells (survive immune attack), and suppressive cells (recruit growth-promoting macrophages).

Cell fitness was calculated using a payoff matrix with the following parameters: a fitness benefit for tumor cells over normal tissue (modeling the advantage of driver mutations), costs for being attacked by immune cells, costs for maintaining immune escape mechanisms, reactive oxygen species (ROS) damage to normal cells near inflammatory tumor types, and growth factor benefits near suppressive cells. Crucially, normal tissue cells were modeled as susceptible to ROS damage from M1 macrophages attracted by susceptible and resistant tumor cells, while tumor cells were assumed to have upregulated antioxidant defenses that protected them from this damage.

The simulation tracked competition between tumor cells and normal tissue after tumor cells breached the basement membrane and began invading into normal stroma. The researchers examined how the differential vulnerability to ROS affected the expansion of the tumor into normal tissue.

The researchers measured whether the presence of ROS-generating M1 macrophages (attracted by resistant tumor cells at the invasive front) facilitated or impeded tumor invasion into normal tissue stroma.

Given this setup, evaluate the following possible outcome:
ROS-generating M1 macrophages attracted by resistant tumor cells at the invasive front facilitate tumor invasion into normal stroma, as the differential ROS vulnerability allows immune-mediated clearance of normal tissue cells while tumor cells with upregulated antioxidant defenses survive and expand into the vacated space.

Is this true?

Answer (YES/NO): YES